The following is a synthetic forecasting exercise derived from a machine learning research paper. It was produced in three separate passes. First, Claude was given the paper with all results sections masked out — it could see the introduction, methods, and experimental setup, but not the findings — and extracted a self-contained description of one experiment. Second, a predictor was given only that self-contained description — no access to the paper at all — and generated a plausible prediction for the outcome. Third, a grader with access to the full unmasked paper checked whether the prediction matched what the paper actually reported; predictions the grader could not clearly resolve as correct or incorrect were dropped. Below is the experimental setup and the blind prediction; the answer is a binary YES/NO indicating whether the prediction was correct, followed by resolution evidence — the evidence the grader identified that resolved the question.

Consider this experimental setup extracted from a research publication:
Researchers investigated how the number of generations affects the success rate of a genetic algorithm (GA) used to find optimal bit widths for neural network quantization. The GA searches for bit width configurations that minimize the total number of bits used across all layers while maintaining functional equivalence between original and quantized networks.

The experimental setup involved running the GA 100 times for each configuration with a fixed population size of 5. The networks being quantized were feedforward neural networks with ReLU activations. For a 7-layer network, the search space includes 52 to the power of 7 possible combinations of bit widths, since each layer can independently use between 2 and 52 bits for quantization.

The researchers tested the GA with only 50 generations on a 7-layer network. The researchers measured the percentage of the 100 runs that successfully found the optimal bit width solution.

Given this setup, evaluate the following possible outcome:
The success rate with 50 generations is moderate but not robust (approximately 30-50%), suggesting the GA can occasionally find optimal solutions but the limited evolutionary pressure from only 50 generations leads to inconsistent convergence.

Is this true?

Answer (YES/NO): NO